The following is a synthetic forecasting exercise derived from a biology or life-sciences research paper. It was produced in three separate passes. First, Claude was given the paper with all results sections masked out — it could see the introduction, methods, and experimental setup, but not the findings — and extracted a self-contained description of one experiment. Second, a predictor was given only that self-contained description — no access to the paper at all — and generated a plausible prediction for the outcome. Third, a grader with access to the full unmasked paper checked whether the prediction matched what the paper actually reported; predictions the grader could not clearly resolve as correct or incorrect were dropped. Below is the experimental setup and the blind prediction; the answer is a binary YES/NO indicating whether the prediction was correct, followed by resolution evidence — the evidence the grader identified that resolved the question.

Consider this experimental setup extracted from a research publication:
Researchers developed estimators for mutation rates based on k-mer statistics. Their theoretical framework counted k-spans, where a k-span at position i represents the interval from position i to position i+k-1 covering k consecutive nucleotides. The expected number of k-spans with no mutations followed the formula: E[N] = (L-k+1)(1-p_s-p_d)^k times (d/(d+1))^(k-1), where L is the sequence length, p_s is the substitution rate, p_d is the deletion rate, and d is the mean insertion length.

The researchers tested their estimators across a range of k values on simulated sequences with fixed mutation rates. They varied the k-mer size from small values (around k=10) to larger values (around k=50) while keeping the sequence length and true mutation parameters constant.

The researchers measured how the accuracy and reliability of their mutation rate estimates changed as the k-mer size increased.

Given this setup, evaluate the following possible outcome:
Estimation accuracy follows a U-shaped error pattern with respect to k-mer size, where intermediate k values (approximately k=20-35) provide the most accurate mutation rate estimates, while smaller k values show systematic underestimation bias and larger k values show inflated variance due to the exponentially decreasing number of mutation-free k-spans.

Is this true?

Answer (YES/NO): NO